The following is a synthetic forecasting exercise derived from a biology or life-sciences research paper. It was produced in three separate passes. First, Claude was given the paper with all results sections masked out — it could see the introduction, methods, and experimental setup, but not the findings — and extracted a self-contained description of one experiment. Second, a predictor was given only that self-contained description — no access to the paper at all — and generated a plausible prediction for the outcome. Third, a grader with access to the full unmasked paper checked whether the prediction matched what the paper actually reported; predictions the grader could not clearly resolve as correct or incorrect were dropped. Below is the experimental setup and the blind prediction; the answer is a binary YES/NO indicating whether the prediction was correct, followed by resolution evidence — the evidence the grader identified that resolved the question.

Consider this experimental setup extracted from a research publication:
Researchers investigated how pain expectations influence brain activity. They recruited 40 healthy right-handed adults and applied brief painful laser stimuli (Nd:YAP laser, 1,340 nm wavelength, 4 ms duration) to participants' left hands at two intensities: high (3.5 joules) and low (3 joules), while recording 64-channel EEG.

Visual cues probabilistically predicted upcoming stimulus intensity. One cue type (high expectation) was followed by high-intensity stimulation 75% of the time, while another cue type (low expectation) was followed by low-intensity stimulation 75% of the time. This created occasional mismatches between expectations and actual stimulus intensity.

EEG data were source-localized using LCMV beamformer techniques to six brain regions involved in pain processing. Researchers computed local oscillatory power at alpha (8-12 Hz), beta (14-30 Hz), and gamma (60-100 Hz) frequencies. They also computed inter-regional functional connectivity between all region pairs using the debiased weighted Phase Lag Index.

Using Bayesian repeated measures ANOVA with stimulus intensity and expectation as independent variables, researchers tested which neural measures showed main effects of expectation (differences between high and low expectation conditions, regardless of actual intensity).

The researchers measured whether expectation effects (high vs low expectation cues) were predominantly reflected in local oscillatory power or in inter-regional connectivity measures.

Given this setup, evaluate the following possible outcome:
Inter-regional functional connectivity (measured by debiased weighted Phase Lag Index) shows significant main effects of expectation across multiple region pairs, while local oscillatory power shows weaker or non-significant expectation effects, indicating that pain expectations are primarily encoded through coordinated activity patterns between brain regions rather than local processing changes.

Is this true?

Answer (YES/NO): YES